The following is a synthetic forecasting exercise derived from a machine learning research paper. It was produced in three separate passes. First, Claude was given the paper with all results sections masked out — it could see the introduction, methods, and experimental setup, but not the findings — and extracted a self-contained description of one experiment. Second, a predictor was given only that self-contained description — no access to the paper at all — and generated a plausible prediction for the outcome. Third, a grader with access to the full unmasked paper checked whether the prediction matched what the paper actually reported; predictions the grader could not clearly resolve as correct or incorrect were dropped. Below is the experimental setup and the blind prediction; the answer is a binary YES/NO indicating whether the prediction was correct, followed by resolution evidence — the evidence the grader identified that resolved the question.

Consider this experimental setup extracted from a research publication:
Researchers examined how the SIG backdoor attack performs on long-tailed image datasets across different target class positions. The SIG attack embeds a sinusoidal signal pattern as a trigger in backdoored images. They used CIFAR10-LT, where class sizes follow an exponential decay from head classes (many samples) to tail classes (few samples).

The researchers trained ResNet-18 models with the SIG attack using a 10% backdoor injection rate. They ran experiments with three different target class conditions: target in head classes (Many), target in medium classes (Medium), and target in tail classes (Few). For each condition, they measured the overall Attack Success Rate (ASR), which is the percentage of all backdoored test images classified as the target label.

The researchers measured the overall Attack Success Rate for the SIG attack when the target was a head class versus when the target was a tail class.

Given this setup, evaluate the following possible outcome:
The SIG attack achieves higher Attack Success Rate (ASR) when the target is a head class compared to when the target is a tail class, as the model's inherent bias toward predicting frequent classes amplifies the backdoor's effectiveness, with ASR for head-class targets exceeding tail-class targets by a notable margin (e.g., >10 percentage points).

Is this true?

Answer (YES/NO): YES